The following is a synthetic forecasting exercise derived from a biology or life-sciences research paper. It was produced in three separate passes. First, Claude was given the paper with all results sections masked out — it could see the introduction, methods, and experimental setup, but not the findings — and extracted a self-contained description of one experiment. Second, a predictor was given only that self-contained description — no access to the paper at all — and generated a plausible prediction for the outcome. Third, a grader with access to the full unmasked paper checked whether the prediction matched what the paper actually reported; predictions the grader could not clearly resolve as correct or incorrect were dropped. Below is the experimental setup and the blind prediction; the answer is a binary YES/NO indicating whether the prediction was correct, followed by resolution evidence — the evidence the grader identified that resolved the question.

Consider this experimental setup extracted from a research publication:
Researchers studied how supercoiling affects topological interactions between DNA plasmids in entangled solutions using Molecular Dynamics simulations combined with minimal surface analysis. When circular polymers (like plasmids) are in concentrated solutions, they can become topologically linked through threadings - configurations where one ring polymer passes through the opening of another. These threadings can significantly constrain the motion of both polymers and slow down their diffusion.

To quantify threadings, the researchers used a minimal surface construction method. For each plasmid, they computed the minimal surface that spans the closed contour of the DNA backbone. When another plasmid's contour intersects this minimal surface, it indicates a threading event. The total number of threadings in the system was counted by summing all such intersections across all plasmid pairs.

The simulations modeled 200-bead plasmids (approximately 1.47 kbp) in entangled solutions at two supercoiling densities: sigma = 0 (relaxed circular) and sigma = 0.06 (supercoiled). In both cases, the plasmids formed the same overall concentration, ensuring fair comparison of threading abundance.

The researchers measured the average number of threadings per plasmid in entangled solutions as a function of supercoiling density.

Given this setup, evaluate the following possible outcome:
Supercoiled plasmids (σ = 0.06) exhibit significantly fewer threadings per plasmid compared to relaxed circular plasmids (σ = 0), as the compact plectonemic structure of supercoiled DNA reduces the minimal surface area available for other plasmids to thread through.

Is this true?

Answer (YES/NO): YES